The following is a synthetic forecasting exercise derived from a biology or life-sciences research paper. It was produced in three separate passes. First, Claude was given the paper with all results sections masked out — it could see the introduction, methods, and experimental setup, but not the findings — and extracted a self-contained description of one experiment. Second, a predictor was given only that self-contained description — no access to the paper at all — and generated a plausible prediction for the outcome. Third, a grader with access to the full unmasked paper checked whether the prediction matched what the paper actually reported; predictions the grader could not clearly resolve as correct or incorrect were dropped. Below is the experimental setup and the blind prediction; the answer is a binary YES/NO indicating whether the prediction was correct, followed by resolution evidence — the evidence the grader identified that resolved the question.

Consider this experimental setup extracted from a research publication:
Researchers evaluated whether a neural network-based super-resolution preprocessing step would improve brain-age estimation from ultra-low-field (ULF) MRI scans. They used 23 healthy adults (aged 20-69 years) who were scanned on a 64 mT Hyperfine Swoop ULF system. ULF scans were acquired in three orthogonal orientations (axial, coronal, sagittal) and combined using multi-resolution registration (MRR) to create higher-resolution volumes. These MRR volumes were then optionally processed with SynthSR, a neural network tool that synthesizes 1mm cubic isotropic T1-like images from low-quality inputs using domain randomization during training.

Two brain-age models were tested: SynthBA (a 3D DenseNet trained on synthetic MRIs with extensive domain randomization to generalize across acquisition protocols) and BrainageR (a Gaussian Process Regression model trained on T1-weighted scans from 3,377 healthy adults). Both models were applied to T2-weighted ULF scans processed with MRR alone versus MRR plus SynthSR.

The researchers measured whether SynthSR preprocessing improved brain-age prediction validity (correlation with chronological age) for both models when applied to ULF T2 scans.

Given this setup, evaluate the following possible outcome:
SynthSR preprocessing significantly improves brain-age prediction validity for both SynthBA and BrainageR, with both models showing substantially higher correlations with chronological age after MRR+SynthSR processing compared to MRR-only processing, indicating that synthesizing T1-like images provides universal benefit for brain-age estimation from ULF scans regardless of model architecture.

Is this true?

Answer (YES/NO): NO